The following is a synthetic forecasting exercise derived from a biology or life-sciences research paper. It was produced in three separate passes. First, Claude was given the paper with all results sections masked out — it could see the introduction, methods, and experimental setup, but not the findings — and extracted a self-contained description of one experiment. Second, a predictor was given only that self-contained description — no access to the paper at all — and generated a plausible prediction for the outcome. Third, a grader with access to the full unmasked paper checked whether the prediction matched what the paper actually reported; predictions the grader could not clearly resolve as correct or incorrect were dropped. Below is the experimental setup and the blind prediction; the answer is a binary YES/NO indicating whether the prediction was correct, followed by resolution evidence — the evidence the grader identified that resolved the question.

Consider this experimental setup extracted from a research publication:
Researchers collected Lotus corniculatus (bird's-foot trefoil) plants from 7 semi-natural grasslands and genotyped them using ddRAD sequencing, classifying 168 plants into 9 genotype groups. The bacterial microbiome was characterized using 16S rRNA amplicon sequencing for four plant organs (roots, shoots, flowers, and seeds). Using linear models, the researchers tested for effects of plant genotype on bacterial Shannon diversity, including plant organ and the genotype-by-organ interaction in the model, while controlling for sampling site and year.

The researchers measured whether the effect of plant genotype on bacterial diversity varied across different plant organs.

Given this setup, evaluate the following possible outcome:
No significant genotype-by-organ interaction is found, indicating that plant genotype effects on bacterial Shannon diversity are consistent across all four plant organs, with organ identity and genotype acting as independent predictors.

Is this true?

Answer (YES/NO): NO